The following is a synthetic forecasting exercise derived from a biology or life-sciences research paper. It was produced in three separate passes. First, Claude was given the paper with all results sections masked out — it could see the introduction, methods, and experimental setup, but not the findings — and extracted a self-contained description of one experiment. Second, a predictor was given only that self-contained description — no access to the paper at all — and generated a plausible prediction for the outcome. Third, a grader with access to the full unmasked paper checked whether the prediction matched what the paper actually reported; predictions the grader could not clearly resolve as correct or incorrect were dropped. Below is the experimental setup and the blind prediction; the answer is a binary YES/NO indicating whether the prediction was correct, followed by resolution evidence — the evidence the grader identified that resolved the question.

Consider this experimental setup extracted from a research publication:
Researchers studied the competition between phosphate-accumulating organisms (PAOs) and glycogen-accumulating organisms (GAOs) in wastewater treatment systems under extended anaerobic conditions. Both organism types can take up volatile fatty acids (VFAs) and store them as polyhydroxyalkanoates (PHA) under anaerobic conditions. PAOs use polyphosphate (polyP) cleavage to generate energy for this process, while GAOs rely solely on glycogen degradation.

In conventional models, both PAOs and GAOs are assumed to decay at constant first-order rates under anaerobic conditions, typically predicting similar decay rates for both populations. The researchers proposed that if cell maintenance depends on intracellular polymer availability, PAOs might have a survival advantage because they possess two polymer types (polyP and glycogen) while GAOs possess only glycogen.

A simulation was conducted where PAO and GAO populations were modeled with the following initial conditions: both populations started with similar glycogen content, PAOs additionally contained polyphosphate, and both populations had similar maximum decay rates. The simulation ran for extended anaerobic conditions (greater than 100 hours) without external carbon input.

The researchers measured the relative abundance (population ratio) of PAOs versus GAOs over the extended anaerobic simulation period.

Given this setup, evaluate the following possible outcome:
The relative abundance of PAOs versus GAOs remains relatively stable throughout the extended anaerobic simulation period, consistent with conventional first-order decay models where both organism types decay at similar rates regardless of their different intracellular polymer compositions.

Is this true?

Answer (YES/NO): NO